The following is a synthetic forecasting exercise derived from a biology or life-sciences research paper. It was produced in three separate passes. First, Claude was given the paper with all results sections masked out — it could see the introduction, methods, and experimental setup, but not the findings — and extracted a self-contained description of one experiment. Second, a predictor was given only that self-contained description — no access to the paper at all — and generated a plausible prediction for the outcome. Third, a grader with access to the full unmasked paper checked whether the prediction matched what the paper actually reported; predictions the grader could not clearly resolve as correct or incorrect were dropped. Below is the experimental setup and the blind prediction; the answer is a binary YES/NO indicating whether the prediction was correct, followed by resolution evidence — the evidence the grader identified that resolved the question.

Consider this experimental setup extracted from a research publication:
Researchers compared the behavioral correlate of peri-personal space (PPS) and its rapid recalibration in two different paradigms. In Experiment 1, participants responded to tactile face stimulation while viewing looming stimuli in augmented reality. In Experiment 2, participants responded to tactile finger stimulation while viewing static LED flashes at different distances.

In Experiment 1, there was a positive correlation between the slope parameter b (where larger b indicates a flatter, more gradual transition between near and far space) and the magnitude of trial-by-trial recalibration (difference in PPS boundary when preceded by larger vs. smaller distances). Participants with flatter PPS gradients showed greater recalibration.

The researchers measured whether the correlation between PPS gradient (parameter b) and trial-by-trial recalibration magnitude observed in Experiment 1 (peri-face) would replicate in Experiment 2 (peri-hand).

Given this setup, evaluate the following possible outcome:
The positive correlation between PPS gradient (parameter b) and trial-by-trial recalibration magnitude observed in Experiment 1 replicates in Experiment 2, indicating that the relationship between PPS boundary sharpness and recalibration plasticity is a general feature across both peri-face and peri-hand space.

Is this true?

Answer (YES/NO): NO